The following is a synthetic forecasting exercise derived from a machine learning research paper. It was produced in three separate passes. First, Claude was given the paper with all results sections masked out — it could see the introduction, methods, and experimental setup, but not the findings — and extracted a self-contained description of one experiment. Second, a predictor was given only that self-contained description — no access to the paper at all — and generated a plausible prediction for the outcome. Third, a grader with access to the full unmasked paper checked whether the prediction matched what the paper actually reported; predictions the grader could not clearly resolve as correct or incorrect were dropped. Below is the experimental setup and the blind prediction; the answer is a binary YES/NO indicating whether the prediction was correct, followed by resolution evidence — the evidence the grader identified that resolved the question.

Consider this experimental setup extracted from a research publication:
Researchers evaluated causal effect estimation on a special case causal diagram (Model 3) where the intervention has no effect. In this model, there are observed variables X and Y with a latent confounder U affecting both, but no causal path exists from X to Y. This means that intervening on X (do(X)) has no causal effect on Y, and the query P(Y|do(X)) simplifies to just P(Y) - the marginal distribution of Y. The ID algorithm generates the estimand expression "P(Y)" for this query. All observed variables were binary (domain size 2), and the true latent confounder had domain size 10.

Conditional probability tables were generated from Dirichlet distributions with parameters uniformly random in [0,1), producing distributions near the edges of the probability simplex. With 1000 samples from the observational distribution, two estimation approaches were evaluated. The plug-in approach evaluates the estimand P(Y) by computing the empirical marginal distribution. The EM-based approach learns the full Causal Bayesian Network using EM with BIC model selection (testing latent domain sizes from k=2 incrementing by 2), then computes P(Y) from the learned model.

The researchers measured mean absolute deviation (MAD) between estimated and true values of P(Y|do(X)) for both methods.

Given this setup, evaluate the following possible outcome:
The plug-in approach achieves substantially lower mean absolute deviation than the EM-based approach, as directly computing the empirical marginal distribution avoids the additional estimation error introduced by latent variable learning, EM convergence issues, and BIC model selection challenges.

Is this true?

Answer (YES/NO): NO